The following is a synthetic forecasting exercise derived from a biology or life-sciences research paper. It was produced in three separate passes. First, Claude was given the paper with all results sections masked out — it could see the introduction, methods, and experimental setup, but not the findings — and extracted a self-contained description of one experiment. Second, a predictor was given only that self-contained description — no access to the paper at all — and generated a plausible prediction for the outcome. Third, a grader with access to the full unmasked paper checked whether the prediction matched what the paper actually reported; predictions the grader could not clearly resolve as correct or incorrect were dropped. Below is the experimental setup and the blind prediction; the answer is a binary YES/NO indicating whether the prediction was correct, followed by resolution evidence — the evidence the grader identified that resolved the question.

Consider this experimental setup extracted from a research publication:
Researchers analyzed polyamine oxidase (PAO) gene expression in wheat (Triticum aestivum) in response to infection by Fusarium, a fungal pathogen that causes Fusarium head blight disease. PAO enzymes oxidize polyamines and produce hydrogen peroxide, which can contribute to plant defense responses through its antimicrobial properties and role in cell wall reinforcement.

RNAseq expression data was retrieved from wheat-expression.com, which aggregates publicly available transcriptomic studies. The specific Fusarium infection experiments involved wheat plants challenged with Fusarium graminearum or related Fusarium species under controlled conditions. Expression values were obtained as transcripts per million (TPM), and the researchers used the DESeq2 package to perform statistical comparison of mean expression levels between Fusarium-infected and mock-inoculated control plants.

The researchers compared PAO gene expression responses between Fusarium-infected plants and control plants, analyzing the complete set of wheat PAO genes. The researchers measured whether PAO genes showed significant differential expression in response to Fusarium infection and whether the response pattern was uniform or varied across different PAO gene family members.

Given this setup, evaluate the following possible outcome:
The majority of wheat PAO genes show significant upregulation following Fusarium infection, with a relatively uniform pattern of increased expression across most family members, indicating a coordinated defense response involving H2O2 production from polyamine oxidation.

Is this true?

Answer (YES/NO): NO